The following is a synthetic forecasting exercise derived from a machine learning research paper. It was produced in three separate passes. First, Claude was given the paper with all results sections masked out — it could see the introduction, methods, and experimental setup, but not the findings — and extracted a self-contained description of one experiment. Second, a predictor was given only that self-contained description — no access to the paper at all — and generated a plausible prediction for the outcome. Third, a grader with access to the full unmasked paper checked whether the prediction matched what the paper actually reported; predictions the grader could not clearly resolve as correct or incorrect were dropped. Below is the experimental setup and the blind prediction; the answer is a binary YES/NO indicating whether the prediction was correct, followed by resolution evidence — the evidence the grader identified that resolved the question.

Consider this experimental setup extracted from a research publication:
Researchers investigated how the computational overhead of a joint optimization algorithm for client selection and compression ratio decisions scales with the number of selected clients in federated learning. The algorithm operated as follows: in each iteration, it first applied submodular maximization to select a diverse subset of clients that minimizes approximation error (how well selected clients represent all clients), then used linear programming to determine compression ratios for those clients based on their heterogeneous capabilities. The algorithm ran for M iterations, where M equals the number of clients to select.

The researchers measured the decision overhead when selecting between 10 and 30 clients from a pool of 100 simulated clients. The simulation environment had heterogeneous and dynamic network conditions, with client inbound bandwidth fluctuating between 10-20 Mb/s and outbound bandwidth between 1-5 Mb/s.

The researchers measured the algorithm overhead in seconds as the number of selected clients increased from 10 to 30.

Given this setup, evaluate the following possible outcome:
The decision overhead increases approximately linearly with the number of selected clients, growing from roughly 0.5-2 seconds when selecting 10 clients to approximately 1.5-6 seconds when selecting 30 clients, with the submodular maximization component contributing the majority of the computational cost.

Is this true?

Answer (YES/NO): NO